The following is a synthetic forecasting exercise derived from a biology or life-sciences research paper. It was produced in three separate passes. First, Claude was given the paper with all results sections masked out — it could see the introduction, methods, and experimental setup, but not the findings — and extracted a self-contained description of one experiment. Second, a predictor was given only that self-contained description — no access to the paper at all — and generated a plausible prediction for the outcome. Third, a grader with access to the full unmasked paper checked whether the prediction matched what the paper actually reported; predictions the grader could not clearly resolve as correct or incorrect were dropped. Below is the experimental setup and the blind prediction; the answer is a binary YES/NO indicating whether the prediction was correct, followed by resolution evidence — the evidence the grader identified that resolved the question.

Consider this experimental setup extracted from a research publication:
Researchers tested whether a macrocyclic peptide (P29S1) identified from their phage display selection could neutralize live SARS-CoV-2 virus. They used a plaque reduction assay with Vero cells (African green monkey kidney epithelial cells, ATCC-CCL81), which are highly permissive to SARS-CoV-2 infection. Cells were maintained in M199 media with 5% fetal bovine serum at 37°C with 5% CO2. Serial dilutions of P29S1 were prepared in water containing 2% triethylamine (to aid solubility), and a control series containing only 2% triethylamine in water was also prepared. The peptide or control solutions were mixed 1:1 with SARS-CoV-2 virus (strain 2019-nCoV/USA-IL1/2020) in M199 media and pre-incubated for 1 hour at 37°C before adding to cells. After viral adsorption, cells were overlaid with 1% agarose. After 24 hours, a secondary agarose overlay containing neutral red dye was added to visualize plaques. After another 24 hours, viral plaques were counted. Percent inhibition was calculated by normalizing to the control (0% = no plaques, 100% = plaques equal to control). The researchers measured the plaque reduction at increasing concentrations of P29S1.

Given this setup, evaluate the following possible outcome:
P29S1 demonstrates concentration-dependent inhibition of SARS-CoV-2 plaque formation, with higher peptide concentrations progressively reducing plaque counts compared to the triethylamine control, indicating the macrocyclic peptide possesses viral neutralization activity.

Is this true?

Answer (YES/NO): YES